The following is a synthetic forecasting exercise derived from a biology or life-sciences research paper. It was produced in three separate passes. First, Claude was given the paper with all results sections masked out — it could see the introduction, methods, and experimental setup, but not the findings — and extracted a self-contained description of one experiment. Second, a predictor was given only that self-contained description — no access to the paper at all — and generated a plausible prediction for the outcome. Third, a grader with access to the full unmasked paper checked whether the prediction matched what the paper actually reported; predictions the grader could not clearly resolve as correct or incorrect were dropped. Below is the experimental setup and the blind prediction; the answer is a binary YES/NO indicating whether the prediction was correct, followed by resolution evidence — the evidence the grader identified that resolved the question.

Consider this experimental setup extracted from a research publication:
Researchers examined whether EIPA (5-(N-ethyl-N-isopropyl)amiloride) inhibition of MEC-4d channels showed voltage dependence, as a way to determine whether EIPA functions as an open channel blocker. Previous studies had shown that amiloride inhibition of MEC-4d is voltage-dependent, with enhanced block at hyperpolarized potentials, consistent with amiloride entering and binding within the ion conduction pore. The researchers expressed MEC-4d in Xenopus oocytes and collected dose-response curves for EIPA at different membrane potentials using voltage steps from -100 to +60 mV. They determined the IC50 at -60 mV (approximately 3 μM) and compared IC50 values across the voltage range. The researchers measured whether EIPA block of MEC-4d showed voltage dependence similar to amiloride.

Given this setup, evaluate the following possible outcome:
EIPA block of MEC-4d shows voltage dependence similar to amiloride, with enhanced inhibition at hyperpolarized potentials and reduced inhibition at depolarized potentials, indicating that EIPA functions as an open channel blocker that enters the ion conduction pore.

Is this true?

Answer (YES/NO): NO